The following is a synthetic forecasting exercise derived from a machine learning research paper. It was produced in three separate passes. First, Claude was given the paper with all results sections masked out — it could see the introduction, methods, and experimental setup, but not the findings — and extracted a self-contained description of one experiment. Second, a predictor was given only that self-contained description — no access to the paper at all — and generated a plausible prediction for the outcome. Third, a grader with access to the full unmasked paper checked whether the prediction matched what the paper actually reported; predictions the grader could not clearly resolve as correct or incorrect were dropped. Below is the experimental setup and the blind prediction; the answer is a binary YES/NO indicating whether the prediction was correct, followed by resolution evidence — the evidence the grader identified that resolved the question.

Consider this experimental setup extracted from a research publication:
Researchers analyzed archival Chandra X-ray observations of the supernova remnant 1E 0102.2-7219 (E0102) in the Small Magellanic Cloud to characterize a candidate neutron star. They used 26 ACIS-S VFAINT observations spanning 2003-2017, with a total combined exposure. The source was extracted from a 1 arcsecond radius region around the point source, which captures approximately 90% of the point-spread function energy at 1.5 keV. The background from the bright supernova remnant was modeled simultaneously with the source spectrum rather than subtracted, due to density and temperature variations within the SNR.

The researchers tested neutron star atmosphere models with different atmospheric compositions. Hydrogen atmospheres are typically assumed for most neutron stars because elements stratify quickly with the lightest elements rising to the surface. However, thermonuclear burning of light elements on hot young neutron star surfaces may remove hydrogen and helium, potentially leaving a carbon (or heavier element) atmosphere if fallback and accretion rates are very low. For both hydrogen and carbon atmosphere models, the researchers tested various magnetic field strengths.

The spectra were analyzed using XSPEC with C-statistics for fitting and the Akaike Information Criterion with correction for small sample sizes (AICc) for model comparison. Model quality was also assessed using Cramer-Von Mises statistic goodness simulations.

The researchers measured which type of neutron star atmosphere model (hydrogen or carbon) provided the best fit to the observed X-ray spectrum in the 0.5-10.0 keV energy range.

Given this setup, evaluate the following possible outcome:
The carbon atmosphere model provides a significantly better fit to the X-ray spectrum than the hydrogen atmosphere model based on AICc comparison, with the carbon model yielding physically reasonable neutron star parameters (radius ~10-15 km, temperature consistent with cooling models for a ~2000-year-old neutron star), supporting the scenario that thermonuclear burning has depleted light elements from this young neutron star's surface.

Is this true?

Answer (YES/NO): NO